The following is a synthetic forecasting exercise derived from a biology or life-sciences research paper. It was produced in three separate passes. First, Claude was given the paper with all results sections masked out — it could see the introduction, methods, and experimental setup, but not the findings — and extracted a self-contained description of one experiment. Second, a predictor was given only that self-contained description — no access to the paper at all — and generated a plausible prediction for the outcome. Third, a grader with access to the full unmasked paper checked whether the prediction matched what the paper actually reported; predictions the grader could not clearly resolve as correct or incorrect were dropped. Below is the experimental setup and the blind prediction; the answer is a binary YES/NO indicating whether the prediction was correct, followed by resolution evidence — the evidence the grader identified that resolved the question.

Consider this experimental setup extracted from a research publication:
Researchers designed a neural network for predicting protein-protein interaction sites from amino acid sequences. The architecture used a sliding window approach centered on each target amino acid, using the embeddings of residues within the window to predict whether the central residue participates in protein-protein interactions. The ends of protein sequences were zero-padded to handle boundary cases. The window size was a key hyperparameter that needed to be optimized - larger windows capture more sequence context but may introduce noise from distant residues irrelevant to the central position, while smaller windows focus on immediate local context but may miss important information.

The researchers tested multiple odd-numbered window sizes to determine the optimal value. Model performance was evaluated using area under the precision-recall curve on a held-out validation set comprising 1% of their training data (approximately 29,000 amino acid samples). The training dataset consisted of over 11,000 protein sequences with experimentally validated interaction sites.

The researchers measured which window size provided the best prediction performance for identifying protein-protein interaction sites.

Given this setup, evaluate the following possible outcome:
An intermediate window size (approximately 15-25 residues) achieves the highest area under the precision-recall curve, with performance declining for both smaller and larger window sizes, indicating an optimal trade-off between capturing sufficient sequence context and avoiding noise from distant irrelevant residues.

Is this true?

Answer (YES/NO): NO